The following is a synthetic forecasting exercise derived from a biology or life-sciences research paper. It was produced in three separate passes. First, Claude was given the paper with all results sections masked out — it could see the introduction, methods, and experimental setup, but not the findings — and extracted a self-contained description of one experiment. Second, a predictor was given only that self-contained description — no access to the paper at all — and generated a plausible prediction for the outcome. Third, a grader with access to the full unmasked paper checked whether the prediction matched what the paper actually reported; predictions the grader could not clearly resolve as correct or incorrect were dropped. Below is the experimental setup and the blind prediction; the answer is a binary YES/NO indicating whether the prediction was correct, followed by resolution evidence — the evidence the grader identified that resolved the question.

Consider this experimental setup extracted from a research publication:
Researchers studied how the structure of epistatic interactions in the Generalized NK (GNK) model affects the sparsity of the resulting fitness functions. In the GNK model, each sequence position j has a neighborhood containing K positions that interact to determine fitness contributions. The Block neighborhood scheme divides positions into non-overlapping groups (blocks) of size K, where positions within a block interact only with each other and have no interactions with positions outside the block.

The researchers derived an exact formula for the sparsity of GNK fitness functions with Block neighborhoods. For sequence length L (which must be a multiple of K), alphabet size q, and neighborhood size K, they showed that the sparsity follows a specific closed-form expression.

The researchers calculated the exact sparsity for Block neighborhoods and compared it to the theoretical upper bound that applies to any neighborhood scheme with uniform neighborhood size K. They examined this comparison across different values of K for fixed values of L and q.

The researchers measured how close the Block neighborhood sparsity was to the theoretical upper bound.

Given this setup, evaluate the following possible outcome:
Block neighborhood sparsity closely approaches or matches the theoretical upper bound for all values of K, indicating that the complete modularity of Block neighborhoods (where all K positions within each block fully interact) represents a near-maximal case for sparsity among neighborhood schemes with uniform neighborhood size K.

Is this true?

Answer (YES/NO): NO